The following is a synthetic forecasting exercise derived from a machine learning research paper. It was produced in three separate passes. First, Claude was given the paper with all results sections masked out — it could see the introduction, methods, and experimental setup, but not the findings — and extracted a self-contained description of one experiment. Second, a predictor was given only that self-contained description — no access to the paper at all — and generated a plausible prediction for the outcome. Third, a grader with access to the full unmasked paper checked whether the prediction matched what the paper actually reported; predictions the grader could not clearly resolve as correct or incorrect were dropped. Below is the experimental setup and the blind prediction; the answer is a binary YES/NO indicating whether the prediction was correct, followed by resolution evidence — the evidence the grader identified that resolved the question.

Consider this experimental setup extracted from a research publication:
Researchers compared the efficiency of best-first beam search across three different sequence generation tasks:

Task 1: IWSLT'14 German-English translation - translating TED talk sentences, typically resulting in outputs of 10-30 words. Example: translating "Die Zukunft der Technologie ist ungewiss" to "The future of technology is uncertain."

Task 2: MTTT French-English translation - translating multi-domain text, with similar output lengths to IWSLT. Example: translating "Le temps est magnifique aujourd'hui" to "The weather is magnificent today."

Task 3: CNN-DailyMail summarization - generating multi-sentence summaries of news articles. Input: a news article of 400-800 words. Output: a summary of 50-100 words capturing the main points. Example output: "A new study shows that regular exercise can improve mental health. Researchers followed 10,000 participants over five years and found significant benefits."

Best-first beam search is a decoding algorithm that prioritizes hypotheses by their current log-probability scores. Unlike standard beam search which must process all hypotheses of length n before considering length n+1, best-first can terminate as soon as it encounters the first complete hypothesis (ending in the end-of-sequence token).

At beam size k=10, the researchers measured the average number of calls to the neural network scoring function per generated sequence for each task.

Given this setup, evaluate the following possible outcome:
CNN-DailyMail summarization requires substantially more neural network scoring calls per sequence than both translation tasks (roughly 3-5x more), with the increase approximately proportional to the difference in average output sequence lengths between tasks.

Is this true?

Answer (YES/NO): NO